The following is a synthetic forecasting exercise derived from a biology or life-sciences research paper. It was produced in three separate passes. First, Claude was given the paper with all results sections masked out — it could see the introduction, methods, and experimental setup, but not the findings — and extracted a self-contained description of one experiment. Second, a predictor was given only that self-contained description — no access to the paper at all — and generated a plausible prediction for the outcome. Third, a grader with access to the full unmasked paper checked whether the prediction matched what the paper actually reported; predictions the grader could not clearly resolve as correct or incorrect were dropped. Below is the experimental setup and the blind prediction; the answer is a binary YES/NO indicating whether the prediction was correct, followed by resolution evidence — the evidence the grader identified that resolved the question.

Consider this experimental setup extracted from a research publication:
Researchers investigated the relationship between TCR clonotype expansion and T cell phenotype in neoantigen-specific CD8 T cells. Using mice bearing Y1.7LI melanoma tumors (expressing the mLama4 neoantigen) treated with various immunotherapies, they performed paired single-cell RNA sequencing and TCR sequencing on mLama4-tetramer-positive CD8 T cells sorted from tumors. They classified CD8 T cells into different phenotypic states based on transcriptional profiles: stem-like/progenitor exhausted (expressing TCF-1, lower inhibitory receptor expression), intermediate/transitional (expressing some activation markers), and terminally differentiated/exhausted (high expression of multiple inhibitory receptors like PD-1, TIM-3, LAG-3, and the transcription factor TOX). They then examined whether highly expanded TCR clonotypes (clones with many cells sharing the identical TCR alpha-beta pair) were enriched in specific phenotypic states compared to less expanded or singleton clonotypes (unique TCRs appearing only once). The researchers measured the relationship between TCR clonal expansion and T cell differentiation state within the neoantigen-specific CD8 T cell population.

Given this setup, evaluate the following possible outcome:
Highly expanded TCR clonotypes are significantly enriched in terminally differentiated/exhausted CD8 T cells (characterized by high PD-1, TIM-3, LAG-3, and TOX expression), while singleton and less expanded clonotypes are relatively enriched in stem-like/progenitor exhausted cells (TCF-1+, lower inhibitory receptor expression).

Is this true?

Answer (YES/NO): YES